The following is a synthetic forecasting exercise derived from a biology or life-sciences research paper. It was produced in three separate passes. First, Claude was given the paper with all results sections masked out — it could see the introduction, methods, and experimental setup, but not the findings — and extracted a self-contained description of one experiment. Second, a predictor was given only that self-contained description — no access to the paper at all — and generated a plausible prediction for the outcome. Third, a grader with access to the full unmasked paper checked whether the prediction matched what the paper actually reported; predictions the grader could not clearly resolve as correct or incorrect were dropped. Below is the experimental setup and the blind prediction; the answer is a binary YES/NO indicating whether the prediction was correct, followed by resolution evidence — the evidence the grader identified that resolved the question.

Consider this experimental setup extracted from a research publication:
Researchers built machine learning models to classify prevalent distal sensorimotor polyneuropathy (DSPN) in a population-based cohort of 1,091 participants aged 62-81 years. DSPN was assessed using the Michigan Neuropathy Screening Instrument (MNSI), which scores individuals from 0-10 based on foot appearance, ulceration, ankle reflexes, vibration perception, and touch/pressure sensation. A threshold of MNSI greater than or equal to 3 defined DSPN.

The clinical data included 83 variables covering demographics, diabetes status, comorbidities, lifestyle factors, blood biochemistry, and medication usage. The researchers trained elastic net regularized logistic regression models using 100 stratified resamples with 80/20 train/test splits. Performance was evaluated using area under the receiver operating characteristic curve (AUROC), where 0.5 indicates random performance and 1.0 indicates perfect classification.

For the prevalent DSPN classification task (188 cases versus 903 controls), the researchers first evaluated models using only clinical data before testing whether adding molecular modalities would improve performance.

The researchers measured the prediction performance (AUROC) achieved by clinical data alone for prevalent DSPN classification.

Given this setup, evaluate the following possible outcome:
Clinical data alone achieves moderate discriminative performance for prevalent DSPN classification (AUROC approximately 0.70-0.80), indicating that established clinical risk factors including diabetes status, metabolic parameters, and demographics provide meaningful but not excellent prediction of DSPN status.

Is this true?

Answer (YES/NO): YES